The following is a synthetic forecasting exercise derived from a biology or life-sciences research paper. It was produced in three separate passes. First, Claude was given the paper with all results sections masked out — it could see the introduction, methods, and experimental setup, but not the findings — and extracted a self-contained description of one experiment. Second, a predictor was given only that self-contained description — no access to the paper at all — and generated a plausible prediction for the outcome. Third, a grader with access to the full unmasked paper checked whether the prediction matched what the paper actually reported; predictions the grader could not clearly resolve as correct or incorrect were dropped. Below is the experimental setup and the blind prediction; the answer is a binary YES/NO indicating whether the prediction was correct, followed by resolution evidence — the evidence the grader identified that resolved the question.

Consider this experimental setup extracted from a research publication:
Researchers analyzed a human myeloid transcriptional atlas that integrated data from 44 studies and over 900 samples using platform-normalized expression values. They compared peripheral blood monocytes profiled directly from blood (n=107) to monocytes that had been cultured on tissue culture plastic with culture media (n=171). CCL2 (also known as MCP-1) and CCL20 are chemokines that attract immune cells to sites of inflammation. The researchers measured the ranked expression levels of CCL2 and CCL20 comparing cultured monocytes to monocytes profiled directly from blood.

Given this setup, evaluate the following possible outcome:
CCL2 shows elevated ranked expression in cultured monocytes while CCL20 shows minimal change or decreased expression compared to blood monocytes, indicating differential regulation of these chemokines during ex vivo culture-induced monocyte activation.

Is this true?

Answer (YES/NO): NO